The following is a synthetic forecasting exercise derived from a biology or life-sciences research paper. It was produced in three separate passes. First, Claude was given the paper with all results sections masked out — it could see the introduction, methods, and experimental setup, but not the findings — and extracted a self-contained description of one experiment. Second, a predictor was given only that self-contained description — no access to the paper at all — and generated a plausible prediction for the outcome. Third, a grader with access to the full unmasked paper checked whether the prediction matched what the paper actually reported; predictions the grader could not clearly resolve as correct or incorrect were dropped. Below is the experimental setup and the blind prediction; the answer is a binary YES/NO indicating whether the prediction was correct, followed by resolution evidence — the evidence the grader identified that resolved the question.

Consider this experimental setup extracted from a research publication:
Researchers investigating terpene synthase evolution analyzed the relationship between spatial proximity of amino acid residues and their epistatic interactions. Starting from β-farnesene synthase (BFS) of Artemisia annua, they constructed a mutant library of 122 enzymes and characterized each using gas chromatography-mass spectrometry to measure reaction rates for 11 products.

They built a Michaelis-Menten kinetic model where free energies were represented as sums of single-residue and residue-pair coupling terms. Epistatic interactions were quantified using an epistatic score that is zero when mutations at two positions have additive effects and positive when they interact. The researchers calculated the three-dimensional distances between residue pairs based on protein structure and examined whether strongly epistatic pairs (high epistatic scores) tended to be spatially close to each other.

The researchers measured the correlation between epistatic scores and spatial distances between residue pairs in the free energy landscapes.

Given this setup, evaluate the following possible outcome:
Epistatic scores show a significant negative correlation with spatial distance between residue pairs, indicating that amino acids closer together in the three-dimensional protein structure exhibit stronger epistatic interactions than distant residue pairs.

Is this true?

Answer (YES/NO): NO